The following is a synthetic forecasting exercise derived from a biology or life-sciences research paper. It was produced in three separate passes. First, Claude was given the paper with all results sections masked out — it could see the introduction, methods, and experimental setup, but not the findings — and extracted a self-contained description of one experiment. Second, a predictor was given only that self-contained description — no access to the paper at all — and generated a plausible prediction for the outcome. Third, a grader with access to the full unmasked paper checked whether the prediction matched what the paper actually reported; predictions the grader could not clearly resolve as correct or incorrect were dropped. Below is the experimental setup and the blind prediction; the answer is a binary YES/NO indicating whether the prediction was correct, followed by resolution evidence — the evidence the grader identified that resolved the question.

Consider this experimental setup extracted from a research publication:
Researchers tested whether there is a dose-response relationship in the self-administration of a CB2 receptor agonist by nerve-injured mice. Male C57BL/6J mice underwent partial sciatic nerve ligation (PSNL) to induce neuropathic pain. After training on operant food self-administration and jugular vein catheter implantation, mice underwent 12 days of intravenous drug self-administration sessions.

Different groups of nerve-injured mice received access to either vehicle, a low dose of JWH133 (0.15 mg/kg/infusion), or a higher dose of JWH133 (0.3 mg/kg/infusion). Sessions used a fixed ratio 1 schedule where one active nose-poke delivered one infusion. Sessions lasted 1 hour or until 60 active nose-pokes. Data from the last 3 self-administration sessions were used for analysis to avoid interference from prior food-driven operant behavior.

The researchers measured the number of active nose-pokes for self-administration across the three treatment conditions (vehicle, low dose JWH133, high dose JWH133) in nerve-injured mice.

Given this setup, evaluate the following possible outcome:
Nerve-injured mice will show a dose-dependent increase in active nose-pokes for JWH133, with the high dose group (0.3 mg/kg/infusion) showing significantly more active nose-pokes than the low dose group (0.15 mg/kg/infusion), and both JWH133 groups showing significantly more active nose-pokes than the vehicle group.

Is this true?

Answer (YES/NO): NO